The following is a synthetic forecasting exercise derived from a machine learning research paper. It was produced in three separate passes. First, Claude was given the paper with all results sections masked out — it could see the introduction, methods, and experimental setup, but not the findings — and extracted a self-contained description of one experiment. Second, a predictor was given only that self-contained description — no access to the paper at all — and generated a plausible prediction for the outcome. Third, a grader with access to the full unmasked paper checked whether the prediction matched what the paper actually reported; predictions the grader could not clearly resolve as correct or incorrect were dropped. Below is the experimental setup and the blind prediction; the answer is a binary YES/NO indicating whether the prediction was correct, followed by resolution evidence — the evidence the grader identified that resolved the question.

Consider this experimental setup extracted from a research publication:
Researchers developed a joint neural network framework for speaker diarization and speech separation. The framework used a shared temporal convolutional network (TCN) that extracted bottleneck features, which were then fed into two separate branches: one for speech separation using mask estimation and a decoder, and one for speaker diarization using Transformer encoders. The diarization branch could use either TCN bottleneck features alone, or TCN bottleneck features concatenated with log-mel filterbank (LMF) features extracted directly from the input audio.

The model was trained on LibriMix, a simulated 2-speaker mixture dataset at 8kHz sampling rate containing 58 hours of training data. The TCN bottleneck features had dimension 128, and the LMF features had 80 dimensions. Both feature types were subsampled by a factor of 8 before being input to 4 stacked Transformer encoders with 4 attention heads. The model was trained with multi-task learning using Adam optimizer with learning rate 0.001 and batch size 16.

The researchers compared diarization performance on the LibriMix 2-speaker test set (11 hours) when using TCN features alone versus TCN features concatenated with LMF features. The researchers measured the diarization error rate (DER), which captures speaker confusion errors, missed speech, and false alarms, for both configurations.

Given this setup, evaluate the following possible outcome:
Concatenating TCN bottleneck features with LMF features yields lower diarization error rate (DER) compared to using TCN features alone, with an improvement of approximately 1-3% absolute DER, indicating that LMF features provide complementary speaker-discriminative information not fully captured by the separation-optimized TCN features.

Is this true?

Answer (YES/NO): NO